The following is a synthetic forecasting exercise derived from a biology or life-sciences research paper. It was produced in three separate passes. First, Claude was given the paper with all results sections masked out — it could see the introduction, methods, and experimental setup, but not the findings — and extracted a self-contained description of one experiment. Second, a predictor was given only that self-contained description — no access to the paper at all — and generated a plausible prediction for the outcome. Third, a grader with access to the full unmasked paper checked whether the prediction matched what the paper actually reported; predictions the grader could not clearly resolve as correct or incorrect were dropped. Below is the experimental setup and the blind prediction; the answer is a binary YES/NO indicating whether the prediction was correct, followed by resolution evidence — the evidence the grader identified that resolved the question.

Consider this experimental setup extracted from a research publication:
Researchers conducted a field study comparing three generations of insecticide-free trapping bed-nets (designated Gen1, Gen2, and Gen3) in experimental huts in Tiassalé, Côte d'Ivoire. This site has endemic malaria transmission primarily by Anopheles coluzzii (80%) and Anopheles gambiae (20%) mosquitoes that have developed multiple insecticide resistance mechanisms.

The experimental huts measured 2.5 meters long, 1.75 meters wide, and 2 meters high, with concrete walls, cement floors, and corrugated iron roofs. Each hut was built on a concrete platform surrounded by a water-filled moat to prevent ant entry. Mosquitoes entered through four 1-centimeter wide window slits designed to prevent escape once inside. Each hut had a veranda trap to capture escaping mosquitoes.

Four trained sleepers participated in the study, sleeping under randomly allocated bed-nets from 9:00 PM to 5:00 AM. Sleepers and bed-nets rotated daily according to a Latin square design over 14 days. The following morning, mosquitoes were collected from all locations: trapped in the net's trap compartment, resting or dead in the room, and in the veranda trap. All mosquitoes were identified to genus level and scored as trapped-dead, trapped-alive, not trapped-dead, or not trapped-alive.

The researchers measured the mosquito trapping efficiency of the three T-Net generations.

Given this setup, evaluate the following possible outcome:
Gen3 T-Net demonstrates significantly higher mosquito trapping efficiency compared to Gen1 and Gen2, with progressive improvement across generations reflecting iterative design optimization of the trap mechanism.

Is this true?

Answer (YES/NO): NO